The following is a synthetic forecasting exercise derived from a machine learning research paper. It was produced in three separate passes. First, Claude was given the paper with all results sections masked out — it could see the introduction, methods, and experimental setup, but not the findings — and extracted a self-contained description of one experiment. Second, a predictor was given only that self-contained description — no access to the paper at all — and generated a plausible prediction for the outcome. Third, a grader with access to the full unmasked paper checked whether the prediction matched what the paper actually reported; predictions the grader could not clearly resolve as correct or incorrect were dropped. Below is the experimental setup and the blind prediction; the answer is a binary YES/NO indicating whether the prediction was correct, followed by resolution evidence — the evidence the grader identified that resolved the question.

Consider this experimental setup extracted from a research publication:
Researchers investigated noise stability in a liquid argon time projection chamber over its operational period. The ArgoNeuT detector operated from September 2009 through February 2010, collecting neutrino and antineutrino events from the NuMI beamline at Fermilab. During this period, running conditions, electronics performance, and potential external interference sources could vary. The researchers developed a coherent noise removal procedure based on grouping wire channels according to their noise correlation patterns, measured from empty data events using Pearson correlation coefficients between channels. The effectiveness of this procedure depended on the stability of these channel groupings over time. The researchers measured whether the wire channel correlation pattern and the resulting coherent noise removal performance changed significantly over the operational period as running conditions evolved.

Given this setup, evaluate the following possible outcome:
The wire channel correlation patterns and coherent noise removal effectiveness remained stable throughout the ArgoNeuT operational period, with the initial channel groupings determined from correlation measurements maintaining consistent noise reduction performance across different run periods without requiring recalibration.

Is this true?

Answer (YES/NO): NO